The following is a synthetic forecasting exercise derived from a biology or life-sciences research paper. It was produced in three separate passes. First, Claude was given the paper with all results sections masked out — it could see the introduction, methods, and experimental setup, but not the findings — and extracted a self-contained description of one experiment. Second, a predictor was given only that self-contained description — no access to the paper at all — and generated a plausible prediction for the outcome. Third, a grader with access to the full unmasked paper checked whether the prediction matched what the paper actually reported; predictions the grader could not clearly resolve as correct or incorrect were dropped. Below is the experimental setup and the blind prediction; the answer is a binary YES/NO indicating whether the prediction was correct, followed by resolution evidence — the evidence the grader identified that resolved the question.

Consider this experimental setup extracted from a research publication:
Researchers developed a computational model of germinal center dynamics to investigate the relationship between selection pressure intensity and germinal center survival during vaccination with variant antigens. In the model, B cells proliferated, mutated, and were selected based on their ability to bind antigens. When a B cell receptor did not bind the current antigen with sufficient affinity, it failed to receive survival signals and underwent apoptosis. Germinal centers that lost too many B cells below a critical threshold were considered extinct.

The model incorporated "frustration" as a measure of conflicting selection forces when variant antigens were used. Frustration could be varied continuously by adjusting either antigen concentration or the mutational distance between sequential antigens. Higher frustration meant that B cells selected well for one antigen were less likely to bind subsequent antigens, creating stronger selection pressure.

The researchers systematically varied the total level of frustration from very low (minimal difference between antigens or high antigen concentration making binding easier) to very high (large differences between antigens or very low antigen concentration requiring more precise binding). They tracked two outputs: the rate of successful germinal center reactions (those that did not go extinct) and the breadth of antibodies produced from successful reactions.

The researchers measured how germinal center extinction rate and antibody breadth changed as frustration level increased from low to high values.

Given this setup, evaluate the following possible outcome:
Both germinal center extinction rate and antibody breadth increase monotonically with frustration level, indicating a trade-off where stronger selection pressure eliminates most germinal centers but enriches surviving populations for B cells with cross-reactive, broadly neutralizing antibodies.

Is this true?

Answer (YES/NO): NO